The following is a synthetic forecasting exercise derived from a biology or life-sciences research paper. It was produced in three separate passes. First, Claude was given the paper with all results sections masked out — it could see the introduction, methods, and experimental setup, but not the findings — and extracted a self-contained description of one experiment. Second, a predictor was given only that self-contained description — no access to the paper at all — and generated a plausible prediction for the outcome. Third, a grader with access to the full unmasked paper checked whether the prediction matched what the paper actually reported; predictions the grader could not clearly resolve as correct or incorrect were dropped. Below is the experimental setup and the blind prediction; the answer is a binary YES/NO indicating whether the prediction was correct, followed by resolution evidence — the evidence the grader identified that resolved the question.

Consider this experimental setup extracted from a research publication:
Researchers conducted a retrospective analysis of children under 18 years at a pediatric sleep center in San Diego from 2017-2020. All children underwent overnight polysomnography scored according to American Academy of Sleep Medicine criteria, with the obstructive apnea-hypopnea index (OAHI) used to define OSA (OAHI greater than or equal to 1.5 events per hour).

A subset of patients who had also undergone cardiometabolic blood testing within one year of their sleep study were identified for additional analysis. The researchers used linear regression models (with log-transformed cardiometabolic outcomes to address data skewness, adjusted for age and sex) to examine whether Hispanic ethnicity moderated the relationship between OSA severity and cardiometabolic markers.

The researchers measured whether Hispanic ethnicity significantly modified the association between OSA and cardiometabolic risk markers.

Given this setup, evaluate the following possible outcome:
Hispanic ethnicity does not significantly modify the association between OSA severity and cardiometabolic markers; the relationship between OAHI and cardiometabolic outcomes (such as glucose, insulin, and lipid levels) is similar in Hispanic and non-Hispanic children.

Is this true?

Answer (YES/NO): YES